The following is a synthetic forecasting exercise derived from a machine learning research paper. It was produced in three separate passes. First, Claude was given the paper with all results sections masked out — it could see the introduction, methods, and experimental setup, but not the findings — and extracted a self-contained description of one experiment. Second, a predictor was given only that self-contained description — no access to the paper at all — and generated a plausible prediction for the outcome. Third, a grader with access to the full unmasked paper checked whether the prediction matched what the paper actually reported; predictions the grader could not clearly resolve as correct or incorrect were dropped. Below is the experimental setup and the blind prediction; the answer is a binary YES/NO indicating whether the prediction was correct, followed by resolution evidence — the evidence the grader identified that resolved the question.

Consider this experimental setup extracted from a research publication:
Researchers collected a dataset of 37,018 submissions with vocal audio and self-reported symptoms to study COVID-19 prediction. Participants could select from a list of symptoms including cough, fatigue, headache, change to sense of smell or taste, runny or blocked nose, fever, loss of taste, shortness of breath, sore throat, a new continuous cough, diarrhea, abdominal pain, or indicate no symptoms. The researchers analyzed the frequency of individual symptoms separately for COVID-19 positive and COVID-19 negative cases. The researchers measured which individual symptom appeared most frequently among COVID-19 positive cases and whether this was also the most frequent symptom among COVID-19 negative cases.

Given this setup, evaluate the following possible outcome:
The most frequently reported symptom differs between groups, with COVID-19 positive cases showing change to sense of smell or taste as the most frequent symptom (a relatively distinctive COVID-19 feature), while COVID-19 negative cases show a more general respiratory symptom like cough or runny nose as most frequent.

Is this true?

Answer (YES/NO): NO